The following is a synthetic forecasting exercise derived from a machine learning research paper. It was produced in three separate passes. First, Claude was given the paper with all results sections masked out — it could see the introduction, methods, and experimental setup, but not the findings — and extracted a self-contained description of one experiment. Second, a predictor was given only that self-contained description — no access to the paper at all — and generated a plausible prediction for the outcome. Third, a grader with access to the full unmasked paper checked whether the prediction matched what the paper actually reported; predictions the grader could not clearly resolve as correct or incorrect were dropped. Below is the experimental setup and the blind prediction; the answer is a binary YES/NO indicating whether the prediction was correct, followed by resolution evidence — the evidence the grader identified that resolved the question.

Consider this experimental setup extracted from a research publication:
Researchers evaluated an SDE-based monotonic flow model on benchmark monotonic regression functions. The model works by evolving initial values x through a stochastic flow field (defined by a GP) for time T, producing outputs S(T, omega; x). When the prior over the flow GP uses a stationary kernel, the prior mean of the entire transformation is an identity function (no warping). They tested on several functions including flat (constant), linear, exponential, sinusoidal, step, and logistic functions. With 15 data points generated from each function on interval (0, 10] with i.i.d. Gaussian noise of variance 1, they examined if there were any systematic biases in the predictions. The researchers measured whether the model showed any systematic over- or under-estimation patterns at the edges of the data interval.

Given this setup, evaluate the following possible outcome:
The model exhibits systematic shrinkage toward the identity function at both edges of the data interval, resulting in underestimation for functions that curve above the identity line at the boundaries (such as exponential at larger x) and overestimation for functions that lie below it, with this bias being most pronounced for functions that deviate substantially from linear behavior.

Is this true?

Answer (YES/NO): NO